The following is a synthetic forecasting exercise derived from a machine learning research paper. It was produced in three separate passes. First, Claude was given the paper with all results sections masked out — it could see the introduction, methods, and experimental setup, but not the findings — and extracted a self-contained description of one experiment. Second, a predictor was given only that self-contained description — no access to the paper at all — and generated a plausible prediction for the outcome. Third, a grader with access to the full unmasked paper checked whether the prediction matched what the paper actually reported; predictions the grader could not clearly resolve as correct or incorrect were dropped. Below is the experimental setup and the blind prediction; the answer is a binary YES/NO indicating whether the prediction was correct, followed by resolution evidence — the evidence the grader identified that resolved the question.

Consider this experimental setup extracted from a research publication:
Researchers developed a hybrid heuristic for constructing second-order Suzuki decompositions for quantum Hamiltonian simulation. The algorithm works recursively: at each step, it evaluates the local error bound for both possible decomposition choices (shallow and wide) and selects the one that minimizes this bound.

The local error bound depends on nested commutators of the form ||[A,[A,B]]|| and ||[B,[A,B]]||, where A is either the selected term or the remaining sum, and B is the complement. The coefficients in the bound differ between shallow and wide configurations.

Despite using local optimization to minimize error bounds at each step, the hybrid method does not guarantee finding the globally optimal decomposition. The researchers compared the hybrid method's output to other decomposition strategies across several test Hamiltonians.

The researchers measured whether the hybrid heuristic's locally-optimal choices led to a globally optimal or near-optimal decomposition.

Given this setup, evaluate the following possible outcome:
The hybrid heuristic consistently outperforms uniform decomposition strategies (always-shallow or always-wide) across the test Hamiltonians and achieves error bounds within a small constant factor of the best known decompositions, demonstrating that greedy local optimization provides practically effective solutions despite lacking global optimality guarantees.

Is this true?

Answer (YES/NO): NO